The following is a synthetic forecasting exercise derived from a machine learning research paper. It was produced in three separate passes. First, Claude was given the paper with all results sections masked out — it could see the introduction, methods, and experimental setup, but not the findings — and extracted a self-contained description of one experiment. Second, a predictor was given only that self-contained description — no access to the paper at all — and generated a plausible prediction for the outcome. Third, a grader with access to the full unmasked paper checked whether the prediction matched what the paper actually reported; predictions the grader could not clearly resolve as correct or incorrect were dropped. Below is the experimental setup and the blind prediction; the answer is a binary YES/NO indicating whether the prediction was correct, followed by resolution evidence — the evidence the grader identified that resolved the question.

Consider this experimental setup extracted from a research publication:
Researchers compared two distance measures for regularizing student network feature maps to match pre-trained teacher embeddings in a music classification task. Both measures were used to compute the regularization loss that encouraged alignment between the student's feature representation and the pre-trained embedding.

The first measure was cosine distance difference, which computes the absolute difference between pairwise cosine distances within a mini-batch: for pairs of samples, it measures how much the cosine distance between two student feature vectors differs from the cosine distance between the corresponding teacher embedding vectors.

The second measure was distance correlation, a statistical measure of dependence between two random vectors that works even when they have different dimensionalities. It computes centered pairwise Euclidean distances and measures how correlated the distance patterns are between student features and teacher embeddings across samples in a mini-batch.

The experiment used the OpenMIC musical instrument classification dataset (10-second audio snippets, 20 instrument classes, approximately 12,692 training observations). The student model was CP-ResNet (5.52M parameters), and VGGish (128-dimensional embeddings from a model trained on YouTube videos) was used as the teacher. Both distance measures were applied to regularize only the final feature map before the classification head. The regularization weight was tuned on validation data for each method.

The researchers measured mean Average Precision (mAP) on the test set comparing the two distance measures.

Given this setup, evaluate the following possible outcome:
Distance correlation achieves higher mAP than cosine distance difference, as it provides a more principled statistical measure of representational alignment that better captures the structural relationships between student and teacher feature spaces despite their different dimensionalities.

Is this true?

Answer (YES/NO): YES